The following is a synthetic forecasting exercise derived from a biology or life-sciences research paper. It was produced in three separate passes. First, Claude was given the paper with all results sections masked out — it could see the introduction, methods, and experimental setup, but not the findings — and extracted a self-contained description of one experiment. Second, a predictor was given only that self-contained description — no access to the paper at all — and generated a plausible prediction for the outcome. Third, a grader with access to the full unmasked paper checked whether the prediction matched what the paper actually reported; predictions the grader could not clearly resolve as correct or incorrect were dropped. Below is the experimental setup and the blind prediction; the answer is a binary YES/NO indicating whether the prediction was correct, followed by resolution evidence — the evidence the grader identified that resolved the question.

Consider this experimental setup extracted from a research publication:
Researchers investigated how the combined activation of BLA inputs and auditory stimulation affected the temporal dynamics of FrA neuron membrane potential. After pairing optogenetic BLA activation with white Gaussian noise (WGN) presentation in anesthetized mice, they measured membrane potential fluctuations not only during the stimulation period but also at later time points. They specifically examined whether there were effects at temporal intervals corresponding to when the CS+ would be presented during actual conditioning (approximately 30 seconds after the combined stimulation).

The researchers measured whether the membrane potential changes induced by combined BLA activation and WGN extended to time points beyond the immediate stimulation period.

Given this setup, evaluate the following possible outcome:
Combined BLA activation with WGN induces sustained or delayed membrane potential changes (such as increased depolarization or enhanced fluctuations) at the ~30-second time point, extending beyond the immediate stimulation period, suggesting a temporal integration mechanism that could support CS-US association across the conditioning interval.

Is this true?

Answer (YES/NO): YES